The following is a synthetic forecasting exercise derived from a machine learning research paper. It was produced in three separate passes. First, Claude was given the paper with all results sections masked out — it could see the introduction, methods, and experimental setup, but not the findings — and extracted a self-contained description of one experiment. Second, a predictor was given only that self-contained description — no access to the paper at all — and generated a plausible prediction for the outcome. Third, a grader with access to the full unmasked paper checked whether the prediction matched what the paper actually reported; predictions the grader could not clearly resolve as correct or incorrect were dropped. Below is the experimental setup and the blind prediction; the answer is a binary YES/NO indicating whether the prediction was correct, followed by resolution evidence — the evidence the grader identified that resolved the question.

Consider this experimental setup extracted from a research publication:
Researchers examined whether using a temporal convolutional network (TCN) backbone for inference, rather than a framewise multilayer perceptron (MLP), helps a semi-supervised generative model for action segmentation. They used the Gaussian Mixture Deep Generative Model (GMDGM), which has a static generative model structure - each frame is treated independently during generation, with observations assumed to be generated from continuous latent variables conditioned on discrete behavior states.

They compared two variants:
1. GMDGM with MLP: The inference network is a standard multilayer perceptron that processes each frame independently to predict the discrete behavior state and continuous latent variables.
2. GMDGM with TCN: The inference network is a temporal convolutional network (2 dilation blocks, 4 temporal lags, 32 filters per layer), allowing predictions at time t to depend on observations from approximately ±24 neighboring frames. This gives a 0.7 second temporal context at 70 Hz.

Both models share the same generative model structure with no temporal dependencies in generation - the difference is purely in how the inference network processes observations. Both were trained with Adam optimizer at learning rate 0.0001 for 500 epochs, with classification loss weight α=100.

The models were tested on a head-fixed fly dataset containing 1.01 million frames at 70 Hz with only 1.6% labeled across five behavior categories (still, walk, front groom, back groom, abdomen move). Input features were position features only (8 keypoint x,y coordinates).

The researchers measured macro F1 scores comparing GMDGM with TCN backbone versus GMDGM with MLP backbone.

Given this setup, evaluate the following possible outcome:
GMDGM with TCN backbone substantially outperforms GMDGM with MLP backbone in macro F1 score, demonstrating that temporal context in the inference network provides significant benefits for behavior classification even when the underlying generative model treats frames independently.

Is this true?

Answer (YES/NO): NO